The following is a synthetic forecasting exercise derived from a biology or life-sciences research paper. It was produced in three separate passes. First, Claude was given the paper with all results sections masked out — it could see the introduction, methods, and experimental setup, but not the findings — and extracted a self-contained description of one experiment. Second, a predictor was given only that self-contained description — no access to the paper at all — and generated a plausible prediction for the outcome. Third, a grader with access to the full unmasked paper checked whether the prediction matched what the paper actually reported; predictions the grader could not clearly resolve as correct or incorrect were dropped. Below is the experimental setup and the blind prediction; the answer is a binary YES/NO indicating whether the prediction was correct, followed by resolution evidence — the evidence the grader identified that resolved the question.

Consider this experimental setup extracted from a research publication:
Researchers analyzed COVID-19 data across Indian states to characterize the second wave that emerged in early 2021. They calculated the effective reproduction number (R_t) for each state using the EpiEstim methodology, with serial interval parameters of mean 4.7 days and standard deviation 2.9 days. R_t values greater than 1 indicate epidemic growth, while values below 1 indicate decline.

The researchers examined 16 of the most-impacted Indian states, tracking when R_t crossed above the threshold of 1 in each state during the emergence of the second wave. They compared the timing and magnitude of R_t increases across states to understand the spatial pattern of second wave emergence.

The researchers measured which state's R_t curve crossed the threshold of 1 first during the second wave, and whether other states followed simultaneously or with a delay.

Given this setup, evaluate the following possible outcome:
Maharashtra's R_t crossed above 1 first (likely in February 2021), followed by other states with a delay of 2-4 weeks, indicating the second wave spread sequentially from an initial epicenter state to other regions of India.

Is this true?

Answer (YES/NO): NO